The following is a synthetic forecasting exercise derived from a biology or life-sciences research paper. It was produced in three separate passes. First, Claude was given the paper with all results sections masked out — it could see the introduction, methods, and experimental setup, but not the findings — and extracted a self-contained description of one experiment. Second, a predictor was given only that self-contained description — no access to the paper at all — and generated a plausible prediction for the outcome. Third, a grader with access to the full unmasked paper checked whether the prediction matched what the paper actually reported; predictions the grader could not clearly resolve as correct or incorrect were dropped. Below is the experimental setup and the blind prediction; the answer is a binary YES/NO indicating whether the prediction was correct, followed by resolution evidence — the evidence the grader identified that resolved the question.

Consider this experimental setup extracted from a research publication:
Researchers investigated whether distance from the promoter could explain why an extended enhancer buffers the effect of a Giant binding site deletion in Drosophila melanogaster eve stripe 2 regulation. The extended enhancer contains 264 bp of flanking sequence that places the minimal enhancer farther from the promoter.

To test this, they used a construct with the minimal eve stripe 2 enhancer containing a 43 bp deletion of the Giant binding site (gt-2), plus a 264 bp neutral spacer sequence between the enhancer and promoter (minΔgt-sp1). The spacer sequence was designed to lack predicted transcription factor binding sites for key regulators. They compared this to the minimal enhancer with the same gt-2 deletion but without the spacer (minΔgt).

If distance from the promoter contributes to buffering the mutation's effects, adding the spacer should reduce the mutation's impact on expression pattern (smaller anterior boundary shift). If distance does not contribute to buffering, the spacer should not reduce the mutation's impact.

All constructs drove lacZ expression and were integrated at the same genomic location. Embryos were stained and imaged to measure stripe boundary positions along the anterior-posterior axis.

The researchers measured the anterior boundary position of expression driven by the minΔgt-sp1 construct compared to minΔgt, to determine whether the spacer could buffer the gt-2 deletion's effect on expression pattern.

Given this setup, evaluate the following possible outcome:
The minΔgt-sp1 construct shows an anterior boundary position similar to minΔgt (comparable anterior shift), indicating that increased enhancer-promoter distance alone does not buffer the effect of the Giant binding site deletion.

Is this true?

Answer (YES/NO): NO